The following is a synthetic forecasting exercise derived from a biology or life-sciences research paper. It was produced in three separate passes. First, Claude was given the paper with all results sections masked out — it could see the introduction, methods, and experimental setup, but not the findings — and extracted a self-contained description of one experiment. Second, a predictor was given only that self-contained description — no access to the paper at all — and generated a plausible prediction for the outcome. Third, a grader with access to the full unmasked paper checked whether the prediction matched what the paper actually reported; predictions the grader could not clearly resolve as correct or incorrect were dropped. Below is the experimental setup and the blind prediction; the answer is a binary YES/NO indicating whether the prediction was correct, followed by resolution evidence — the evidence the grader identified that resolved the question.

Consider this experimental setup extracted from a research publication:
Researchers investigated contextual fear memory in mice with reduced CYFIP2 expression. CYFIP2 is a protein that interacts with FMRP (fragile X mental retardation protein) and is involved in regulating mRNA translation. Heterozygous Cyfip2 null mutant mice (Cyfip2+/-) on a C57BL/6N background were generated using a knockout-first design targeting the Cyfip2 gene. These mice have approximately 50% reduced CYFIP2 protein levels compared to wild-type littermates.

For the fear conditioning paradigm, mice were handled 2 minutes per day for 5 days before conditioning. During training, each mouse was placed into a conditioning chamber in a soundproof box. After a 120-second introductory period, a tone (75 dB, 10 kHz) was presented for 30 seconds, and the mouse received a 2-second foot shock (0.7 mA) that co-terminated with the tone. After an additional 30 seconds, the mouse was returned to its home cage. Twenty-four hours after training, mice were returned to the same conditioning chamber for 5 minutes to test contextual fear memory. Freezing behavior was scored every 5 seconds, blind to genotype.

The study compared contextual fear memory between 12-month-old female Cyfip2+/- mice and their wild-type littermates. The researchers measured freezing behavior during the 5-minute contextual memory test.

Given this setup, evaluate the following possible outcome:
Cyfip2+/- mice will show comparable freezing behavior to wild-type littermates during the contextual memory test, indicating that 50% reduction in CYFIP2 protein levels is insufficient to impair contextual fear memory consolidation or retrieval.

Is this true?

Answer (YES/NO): NO